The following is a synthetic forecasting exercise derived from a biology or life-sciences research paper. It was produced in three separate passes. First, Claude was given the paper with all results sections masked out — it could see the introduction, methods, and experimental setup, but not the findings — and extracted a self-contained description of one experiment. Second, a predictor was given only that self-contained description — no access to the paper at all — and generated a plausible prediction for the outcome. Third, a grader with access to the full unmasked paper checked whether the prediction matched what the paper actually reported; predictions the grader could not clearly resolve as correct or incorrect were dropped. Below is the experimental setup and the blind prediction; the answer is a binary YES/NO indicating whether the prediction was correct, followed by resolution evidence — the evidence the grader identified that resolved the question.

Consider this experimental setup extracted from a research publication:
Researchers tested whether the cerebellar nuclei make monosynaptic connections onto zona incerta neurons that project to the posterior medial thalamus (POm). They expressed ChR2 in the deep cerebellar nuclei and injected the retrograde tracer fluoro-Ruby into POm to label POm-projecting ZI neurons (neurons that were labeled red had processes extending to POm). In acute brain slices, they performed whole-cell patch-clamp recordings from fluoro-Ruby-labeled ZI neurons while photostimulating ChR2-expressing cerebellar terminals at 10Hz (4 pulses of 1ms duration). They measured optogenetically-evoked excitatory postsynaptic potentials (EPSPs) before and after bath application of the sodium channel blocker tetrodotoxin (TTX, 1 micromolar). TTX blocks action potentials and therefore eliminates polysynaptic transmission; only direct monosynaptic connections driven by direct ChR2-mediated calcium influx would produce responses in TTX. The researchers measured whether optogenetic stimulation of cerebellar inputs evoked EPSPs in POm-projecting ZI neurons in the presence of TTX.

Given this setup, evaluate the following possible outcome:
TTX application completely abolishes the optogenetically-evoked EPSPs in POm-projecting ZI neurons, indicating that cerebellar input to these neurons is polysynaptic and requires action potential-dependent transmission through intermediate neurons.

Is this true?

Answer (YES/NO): NO